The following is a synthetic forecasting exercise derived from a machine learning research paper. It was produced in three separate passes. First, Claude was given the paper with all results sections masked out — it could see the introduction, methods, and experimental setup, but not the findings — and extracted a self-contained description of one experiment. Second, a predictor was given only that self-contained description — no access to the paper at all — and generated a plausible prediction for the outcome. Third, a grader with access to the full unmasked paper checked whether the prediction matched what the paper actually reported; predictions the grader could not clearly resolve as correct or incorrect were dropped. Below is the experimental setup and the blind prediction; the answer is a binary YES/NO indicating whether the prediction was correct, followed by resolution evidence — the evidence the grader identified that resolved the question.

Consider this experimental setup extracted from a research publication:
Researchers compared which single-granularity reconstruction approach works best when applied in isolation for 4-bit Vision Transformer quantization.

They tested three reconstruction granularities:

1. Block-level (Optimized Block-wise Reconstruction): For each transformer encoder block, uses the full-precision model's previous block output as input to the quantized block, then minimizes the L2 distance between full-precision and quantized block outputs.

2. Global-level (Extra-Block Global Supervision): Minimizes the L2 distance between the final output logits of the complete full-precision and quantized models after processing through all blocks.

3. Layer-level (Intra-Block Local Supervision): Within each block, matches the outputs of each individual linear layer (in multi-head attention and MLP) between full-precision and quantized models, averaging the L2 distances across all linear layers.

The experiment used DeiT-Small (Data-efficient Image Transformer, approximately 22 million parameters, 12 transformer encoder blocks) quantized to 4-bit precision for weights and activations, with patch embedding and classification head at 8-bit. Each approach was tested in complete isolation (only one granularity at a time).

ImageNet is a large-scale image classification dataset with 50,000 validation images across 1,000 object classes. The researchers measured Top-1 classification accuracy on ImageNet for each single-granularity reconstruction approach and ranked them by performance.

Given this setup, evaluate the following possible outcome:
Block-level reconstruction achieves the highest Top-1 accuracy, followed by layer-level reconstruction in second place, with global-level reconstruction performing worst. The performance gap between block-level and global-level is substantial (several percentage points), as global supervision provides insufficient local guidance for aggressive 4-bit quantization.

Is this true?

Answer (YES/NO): NO